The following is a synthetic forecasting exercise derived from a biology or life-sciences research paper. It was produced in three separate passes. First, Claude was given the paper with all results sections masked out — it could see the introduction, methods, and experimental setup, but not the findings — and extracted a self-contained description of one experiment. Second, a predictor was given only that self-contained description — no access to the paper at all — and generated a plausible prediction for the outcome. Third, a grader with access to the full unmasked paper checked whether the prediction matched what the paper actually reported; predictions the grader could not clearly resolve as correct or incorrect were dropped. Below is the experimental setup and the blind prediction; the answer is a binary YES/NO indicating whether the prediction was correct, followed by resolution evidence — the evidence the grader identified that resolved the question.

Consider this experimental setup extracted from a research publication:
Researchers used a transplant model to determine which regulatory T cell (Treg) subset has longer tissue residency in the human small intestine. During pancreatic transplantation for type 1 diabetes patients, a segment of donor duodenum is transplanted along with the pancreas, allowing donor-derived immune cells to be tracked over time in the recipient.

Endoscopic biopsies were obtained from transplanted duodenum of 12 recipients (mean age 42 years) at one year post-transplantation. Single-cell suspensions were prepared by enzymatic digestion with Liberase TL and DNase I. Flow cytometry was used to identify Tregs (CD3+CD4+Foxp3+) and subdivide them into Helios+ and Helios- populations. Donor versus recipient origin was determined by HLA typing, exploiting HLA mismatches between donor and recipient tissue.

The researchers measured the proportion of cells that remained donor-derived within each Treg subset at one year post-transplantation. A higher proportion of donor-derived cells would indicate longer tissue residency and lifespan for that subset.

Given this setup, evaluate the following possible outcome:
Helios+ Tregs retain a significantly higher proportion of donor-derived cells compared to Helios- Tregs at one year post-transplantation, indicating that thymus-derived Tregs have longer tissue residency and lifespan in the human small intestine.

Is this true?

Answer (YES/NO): NO